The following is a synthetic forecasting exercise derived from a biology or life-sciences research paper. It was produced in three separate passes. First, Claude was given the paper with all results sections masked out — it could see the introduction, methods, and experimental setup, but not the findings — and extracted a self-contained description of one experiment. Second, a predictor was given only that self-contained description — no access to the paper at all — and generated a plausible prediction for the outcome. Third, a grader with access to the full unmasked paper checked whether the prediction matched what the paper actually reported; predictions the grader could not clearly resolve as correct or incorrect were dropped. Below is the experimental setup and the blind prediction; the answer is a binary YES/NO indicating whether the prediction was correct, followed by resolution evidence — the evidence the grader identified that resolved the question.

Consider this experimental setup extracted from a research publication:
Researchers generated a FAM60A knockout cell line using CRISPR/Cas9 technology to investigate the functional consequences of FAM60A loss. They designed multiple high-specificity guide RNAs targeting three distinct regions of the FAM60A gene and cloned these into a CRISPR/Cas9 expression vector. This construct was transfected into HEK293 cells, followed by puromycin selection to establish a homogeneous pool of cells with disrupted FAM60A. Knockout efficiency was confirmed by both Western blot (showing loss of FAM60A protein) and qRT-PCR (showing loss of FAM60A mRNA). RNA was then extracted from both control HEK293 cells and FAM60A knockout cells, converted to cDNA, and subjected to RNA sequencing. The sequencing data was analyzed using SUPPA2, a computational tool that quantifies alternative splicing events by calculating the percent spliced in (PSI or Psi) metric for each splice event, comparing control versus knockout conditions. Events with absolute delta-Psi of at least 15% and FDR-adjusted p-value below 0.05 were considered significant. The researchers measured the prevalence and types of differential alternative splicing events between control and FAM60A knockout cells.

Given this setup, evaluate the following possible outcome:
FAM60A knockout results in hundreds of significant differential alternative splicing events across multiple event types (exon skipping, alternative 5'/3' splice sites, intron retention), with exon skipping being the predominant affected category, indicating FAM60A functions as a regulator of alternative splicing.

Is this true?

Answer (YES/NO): NO